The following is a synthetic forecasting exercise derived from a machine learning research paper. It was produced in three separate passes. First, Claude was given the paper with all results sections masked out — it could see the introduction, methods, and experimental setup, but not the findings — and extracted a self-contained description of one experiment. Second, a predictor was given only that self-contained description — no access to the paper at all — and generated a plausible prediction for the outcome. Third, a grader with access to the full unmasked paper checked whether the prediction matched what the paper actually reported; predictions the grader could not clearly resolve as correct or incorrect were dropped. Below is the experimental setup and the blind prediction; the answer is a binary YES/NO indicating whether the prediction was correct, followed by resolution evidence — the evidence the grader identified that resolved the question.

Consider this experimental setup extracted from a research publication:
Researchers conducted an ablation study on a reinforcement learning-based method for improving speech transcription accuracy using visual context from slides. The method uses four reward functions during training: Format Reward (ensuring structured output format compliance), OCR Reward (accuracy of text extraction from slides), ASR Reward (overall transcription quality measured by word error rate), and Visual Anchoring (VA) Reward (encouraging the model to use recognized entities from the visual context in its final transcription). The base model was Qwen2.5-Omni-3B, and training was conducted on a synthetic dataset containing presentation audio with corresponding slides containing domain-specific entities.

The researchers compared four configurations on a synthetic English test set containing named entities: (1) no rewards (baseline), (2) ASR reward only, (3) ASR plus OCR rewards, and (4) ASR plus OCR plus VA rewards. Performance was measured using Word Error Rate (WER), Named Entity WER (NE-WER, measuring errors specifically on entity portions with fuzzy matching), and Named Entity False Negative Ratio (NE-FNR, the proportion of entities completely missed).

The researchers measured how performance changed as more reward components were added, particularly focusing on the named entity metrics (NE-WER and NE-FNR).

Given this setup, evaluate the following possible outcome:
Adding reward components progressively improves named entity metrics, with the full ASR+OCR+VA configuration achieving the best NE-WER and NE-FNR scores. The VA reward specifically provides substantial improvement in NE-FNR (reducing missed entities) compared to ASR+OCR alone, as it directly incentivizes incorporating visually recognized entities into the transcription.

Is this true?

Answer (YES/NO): NO